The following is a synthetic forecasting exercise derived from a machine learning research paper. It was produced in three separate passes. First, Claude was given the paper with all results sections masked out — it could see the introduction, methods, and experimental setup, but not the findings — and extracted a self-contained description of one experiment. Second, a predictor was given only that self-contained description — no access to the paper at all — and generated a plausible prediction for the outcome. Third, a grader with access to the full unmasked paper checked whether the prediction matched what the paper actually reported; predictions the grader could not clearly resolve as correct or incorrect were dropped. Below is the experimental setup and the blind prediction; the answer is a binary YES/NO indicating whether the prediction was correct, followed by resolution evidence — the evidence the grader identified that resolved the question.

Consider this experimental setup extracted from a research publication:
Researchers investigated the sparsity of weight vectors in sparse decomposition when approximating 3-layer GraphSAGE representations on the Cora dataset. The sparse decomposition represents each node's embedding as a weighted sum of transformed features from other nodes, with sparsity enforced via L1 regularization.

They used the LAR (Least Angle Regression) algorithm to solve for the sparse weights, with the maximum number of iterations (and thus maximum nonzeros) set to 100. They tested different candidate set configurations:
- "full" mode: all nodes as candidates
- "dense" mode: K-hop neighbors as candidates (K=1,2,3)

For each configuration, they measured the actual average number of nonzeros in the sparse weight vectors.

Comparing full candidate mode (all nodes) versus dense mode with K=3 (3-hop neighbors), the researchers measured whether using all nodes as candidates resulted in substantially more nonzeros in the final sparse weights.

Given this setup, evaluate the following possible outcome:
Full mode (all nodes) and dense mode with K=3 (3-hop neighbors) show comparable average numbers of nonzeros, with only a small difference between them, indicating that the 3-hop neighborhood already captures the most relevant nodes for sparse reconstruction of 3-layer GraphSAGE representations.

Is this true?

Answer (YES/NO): NO